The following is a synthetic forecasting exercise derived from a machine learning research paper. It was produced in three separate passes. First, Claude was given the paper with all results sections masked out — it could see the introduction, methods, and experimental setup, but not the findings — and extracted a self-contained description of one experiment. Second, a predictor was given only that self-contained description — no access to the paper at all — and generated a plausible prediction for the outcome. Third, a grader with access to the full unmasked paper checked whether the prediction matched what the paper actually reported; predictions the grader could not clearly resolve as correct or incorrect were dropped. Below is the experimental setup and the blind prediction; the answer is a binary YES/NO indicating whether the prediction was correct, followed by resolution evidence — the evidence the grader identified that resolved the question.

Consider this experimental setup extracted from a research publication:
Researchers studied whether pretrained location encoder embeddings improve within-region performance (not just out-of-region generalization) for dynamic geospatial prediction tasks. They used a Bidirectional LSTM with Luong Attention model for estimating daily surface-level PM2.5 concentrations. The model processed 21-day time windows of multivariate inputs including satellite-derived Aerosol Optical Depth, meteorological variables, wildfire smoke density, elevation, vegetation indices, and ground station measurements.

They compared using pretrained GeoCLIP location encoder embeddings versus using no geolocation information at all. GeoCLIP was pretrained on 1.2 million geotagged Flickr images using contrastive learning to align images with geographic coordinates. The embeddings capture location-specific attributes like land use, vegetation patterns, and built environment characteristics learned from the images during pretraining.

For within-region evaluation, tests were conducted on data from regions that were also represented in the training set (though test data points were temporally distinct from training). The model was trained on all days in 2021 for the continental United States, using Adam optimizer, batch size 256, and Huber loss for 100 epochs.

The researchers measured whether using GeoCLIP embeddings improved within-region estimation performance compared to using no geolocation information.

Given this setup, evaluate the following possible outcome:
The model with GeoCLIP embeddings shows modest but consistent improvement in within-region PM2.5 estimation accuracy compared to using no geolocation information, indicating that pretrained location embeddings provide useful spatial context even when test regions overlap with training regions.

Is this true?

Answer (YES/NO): YES